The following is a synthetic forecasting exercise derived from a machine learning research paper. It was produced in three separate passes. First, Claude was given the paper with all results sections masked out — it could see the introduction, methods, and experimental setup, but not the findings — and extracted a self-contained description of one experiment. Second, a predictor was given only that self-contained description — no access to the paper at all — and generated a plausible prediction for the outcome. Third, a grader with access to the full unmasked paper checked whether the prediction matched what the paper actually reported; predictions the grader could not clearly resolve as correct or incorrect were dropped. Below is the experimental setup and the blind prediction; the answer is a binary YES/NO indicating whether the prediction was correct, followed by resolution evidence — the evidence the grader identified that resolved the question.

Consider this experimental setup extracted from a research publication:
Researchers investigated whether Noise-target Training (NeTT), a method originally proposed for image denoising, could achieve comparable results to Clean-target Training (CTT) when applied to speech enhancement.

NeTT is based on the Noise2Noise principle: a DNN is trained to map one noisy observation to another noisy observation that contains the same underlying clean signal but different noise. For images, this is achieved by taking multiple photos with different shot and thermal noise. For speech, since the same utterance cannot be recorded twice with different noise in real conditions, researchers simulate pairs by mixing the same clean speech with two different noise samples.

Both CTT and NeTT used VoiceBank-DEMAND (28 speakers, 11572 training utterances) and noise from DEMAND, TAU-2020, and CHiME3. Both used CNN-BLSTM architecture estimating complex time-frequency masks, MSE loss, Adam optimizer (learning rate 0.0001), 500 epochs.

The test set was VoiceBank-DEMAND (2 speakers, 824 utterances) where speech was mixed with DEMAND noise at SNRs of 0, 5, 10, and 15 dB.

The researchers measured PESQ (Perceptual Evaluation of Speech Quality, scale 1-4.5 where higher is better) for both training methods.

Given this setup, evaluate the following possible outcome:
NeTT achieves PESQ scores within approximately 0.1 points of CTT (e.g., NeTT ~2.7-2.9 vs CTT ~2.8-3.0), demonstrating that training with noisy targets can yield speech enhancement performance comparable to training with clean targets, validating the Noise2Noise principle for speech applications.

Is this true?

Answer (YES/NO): NO